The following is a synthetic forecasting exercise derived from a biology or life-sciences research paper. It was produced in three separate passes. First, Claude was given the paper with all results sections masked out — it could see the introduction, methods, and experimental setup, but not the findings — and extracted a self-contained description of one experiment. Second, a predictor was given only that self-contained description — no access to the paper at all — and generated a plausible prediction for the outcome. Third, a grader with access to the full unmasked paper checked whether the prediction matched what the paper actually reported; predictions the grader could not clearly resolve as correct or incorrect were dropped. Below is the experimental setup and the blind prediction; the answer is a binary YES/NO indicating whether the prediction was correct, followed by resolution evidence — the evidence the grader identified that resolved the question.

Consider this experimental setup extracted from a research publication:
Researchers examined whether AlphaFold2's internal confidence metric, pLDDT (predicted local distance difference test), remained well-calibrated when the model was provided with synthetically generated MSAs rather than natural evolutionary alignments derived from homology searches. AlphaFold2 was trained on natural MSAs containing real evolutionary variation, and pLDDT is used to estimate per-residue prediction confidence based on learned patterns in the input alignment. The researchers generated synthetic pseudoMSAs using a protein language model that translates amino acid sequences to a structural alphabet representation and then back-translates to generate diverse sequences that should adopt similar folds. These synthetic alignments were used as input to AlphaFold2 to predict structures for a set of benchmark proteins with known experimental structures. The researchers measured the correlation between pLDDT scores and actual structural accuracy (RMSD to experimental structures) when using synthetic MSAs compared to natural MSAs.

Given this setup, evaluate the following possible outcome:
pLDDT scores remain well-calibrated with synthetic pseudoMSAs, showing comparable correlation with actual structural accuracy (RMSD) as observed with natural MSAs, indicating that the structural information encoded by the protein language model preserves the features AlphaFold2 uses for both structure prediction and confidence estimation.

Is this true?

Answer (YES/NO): NO